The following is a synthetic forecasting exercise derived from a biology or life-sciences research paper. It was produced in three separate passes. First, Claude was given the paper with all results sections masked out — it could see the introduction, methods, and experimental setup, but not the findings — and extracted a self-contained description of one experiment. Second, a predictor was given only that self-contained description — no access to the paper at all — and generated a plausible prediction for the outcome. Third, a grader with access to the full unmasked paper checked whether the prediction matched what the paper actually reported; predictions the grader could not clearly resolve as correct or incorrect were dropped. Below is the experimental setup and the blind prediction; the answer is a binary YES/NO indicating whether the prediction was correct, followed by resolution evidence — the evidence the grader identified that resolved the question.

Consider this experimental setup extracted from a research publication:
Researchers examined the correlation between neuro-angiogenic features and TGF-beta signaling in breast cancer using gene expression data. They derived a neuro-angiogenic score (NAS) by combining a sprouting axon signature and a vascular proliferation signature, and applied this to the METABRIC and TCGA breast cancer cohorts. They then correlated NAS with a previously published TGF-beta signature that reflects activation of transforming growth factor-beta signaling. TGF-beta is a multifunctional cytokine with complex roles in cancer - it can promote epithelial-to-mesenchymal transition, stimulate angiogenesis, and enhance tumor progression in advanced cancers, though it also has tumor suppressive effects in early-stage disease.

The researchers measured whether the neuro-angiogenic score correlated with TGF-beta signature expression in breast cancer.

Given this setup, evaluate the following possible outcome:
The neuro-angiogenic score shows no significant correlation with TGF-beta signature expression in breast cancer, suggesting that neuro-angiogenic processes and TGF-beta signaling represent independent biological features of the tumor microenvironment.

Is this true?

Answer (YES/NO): NO